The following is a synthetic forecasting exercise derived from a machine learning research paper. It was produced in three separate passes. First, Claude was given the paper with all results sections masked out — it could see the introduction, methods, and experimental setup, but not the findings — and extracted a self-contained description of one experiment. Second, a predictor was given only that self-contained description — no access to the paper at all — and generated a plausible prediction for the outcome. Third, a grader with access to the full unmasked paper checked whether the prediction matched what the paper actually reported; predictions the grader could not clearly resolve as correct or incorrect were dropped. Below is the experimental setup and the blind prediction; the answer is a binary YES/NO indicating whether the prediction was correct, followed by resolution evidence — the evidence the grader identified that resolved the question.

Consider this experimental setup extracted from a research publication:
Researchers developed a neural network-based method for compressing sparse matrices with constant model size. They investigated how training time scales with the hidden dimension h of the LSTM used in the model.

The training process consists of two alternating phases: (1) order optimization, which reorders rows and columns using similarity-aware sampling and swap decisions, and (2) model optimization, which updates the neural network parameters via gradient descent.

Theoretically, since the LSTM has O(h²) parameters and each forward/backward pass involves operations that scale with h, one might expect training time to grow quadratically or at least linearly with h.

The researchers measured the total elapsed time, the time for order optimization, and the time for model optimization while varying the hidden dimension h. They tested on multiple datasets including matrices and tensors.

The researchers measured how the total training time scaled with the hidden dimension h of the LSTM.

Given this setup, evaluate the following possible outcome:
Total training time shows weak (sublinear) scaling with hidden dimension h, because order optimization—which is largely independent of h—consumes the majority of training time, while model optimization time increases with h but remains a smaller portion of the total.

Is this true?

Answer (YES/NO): NO